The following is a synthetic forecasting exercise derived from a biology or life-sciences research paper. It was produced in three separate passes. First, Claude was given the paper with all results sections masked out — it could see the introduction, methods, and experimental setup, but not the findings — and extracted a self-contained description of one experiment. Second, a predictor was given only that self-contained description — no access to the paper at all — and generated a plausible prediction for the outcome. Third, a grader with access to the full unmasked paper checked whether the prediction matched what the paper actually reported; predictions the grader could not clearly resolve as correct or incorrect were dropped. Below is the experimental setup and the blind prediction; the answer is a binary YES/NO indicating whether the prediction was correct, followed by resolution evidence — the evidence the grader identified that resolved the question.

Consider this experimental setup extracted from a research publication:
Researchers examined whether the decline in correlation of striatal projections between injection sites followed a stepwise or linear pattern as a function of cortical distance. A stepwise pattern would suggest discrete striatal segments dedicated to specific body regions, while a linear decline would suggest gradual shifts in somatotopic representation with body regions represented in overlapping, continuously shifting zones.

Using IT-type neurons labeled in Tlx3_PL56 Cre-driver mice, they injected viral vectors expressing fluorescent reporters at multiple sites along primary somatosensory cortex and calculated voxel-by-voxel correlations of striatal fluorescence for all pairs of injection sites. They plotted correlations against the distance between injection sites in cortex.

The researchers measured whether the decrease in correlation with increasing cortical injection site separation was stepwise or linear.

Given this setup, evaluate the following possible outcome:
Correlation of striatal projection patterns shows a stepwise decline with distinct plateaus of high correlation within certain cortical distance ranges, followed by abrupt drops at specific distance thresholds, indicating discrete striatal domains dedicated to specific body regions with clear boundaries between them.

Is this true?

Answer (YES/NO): NO